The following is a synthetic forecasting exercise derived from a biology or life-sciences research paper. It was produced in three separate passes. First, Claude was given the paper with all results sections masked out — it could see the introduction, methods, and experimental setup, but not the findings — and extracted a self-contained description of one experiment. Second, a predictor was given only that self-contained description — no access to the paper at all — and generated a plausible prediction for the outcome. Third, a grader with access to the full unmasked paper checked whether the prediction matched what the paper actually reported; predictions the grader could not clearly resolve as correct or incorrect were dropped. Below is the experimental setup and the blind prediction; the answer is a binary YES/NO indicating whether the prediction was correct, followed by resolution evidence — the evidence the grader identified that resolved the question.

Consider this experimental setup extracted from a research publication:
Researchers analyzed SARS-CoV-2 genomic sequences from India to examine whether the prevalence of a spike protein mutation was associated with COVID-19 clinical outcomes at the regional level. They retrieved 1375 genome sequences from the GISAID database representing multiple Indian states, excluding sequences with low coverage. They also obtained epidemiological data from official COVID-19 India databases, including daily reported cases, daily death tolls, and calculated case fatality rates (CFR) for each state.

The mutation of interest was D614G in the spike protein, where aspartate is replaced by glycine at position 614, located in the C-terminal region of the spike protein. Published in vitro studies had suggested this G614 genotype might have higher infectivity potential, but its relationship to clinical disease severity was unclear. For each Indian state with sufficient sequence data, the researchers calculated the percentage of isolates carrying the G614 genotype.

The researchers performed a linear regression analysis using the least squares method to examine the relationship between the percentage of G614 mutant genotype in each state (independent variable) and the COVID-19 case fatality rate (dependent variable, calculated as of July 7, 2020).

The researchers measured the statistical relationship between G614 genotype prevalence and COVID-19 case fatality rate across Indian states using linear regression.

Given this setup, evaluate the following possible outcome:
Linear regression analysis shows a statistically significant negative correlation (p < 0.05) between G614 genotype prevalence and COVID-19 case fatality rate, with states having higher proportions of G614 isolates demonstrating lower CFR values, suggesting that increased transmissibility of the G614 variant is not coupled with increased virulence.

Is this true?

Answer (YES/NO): NO